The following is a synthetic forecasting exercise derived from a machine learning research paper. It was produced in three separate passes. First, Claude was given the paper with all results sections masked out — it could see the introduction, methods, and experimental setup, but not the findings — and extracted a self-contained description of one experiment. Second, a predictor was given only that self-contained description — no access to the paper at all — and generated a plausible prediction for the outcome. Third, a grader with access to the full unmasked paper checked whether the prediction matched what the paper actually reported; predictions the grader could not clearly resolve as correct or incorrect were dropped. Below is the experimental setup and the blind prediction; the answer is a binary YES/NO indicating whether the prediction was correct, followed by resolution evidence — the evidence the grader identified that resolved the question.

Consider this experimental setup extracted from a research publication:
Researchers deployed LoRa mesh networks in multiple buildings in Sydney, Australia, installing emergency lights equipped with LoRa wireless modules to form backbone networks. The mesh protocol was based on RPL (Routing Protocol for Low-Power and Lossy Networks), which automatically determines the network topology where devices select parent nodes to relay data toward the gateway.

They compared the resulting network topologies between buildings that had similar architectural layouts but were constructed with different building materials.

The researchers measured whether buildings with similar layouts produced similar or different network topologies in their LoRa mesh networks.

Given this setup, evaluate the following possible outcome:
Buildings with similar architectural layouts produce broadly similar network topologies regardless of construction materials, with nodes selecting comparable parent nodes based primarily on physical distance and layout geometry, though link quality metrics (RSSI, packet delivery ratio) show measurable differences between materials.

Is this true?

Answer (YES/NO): NO